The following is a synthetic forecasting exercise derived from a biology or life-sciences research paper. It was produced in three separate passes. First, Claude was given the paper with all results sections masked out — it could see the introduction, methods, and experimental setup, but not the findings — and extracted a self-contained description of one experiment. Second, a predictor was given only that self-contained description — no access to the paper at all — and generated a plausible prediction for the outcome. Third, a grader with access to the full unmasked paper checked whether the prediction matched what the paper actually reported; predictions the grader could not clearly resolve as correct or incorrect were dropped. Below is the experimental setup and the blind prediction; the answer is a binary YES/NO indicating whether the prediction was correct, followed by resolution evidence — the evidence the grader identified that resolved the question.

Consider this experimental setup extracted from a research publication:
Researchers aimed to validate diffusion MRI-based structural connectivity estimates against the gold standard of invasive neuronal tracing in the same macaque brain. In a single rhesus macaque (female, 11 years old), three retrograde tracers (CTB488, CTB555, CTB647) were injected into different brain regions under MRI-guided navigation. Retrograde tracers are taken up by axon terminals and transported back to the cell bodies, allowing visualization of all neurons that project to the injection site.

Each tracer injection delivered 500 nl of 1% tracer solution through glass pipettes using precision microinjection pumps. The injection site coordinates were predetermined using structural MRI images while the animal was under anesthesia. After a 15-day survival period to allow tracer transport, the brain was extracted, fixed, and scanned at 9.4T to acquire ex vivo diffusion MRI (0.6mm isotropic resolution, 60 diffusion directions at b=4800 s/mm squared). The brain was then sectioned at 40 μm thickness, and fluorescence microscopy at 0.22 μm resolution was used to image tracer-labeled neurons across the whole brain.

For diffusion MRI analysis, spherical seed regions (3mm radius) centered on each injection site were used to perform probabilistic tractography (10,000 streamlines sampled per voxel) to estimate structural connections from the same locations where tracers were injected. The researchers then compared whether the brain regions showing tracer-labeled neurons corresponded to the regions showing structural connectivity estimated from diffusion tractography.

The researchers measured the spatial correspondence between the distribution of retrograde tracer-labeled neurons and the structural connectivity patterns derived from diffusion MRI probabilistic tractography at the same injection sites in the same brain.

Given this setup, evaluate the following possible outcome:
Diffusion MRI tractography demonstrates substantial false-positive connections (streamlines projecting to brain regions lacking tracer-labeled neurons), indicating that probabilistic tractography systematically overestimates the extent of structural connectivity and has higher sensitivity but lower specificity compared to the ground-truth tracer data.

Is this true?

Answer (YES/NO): NO